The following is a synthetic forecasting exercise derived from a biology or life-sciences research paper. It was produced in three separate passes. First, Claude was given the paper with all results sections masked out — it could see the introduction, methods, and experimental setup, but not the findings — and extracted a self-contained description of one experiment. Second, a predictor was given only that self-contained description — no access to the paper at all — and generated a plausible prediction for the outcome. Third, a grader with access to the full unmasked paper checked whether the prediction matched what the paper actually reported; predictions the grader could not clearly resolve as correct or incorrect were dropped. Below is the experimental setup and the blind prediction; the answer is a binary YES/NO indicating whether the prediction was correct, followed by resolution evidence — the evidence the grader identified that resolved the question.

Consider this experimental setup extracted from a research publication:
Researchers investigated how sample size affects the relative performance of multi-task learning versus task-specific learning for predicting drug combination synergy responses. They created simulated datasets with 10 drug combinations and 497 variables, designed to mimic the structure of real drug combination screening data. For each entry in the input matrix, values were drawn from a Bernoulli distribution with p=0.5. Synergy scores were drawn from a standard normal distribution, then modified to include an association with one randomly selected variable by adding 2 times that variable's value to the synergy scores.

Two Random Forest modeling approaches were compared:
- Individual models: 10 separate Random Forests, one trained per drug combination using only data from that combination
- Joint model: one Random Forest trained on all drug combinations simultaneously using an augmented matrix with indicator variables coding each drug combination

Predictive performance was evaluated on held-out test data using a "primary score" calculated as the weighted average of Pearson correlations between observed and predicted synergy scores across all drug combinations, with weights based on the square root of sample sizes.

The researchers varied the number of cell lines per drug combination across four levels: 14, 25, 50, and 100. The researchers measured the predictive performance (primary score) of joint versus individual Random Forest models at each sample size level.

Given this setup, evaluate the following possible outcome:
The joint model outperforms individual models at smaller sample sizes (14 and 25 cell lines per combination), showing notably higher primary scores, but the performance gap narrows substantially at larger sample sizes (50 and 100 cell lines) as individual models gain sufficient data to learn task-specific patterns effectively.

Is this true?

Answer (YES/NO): YES